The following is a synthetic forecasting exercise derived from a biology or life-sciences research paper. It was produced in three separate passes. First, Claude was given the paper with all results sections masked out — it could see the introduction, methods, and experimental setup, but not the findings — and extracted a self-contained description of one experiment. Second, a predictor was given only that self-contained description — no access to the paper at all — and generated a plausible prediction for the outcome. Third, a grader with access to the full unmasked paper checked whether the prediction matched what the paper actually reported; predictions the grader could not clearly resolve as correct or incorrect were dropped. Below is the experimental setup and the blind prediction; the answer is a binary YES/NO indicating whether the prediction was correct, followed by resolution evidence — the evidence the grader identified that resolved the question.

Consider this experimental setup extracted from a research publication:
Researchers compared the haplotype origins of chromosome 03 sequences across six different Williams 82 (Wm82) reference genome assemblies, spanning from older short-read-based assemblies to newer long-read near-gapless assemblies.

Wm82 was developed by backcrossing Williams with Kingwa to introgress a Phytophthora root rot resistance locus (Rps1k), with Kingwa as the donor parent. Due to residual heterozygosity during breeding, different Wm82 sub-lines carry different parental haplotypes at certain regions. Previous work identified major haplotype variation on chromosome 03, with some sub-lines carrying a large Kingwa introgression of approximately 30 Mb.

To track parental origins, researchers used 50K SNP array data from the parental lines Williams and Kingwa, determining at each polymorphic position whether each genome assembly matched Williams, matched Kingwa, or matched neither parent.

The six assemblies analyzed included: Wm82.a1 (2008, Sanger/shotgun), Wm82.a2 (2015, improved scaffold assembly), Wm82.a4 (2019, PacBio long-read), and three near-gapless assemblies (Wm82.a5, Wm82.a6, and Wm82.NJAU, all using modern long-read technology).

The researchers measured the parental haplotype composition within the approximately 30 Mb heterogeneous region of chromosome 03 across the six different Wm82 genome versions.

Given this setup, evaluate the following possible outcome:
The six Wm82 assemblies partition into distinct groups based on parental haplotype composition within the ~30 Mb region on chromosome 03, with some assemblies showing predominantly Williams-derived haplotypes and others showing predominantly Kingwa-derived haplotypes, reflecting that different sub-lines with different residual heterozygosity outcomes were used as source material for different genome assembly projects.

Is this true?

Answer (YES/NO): YES